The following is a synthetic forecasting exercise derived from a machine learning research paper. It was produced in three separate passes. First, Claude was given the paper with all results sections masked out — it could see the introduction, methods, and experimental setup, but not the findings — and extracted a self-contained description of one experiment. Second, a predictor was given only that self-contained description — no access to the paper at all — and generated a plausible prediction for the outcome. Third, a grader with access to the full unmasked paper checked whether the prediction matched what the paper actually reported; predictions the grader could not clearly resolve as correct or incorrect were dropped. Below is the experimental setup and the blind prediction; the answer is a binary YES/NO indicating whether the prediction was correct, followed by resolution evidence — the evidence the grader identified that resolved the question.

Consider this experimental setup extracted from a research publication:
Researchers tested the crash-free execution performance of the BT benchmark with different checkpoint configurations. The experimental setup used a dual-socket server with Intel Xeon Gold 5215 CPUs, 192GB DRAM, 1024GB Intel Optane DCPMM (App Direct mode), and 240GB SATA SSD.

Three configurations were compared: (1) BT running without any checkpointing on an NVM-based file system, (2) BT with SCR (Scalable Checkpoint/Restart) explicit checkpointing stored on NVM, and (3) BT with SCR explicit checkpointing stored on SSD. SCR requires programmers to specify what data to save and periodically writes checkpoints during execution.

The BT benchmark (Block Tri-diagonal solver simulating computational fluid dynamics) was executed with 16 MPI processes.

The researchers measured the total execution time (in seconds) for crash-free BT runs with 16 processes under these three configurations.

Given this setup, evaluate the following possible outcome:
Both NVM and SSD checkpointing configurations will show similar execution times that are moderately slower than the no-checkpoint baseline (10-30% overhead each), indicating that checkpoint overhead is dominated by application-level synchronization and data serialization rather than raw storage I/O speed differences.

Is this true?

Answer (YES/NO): NO